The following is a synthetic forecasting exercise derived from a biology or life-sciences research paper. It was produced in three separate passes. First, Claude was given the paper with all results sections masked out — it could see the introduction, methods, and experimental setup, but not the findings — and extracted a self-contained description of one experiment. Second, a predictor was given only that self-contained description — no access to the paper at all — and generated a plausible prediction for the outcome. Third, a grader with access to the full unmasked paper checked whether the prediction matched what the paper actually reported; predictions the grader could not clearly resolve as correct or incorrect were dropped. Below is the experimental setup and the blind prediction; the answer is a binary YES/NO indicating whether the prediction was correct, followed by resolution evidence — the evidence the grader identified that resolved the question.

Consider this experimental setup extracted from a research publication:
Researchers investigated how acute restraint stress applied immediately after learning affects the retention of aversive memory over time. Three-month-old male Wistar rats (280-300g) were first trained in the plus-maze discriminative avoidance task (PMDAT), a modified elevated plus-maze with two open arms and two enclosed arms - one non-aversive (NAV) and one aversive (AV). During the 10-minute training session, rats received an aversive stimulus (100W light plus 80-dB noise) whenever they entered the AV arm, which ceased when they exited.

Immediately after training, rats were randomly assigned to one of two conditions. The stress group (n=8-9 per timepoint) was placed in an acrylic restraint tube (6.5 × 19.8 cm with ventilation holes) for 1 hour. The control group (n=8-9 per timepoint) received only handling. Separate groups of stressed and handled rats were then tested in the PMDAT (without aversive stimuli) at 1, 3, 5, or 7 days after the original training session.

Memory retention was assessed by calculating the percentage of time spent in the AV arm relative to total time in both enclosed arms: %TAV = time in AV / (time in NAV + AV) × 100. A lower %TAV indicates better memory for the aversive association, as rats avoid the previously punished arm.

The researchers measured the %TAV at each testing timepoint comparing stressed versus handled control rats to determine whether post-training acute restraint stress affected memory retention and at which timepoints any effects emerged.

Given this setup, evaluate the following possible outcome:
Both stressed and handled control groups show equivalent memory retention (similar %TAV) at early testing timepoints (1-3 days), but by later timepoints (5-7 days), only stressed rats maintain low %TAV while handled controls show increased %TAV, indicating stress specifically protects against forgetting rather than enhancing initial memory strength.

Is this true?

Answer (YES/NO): NO